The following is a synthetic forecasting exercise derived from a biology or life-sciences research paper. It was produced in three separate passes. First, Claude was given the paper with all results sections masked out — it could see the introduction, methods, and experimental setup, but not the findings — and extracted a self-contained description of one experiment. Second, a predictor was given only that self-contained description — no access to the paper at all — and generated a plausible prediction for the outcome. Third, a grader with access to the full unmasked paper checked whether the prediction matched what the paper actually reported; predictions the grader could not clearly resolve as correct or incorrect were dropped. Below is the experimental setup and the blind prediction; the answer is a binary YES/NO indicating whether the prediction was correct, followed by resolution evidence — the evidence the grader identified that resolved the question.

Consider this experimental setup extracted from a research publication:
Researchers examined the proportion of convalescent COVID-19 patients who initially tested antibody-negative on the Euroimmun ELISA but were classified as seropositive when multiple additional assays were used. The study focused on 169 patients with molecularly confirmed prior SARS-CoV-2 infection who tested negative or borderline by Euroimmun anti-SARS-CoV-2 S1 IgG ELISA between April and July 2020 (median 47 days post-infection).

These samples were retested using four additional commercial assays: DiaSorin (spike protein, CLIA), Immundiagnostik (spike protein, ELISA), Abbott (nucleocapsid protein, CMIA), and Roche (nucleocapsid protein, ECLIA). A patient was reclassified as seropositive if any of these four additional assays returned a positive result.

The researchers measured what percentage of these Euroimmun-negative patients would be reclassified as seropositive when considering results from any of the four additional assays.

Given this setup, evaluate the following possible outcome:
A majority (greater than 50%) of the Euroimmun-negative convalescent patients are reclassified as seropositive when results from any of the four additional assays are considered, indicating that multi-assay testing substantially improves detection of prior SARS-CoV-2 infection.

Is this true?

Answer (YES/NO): YES